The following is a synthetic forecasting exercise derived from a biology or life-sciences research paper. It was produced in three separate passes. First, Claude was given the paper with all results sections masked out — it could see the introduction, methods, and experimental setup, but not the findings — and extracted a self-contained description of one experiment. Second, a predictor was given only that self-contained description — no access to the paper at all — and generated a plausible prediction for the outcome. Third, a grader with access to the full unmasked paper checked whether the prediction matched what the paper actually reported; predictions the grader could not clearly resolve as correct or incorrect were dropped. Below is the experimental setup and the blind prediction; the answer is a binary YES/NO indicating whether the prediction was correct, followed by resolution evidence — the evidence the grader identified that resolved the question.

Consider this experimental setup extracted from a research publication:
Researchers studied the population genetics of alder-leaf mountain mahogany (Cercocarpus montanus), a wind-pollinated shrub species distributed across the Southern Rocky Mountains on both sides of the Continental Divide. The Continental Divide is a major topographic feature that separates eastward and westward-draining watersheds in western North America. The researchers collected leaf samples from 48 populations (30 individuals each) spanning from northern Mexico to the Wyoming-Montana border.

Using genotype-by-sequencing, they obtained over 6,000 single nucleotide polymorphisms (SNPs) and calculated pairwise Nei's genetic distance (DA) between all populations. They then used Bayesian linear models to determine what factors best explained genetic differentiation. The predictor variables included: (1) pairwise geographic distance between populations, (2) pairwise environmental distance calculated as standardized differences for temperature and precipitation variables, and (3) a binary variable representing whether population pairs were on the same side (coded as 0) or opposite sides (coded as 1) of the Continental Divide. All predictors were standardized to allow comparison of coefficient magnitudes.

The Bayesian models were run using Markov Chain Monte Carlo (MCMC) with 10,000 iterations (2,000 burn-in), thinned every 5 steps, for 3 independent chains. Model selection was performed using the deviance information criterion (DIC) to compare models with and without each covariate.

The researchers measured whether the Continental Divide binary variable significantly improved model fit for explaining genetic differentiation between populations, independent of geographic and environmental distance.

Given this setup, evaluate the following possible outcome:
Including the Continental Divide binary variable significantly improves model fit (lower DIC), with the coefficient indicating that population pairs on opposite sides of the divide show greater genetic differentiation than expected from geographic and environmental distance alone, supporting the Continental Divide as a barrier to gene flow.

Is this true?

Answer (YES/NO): NO